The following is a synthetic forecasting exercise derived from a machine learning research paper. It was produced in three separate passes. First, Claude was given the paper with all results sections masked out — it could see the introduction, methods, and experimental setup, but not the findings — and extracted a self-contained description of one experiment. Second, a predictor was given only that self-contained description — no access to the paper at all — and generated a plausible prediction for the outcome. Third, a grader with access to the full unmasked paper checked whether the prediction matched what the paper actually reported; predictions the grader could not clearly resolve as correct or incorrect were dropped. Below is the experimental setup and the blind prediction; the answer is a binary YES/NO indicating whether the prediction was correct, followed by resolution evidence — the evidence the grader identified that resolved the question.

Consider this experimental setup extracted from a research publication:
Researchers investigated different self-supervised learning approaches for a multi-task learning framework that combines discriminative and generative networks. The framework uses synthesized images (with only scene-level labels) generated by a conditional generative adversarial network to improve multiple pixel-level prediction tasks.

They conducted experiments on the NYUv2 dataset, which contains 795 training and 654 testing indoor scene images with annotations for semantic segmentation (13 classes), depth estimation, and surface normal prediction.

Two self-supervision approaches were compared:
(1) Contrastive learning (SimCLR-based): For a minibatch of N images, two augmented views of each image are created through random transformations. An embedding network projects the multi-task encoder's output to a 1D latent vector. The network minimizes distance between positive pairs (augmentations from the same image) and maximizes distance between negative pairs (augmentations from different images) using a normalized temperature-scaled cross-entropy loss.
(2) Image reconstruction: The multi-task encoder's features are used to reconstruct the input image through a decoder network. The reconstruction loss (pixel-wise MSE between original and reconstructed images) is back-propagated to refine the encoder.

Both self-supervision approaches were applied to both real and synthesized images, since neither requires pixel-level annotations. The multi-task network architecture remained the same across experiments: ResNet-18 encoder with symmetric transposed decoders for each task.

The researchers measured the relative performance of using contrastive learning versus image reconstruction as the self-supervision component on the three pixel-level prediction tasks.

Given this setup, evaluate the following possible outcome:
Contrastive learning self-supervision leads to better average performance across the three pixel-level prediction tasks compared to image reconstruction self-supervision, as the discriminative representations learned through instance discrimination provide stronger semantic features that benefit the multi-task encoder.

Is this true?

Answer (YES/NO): YES